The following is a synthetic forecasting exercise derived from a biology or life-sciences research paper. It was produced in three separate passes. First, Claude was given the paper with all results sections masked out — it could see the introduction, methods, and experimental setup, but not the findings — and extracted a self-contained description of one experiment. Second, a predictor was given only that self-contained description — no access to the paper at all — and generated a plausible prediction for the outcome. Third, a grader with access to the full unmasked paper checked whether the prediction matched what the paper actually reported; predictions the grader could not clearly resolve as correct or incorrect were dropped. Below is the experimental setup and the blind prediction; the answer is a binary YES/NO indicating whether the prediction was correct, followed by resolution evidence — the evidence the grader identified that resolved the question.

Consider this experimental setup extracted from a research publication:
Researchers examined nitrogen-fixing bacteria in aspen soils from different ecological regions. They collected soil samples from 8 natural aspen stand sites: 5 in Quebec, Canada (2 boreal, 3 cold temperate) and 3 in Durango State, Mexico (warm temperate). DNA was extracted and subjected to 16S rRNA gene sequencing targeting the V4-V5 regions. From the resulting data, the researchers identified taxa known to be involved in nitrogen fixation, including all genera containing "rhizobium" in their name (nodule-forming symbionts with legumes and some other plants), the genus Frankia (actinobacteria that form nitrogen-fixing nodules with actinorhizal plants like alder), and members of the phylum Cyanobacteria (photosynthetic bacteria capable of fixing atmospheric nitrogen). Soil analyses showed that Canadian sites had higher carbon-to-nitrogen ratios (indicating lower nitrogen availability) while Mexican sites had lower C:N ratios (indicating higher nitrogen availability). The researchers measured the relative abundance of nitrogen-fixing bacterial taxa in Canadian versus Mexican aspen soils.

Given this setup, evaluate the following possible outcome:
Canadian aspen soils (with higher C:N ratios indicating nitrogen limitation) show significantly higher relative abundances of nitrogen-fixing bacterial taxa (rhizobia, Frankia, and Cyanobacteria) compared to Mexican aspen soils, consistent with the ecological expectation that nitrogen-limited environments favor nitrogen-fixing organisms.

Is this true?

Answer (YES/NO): NO